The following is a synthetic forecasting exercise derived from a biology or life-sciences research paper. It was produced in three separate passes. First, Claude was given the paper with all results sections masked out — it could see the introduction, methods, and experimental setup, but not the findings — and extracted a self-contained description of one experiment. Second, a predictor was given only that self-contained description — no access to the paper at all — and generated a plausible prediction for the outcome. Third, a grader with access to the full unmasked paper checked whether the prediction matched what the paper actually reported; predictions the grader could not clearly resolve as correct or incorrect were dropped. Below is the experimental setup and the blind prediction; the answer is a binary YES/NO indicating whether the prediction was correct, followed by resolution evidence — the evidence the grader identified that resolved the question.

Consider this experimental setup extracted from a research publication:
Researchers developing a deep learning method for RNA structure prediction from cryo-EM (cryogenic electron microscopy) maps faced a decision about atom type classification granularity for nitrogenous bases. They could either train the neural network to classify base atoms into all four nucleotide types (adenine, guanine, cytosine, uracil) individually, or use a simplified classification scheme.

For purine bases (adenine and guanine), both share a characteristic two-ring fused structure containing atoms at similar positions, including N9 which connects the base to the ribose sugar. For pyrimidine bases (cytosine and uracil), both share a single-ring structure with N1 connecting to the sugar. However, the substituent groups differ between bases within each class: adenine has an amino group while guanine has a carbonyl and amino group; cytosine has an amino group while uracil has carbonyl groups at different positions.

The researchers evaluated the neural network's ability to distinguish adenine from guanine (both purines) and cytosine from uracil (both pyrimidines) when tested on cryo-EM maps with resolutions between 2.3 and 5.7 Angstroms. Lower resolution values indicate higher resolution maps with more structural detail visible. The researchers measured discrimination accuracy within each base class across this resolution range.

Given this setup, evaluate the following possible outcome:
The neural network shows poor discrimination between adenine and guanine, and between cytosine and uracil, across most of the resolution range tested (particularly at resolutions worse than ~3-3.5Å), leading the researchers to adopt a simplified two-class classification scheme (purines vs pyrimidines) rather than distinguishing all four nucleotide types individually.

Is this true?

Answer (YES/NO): YES